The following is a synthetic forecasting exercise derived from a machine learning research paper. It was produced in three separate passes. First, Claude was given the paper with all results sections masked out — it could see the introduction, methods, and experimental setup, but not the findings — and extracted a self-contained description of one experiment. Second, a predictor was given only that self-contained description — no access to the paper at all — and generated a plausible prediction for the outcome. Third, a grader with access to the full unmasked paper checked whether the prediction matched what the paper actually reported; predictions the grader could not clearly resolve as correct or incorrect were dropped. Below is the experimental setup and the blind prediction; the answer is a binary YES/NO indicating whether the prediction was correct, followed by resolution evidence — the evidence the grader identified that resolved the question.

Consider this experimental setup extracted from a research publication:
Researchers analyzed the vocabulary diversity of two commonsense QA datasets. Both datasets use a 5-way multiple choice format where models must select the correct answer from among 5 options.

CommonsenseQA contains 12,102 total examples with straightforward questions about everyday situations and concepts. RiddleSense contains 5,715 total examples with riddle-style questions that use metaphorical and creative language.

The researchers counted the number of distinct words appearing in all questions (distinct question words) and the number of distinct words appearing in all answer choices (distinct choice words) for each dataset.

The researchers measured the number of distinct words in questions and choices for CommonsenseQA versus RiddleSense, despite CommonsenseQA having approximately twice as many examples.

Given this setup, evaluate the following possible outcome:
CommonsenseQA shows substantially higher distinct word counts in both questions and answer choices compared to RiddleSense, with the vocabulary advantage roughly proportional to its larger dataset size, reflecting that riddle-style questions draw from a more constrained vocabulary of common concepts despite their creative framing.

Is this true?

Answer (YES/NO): NO